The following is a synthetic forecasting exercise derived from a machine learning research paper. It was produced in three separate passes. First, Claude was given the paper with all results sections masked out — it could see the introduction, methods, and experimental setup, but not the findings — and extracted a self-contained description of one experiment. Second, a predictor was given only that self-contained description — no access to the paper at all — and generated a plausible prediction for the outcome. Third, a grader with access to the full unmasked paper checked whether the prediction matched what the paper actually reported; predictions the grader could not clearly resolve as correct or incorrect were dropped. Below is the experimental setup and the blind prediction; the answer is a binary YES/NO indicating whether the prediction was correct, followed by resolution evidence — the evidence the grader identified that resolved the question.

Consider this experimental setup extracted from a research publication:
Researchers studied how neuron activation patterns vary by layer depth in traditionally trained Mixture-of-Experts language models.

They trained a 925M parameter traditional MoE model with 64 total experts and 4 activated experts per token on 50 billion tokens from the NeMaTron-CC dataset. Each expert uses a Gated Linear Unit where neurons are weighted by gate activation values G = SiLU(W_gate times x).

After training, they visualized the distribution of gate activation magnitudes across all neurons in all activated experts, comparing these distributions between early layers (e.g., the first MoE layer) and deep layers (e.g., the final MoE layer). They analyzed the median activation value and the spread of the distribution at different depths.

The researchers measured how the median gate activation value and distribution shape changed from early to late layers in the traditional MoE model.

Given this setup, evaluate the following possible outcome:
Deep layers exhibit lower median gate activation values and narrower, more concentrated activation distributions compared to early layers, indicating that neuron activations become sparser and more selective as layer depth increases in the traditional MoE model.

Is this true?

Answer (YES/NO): NO